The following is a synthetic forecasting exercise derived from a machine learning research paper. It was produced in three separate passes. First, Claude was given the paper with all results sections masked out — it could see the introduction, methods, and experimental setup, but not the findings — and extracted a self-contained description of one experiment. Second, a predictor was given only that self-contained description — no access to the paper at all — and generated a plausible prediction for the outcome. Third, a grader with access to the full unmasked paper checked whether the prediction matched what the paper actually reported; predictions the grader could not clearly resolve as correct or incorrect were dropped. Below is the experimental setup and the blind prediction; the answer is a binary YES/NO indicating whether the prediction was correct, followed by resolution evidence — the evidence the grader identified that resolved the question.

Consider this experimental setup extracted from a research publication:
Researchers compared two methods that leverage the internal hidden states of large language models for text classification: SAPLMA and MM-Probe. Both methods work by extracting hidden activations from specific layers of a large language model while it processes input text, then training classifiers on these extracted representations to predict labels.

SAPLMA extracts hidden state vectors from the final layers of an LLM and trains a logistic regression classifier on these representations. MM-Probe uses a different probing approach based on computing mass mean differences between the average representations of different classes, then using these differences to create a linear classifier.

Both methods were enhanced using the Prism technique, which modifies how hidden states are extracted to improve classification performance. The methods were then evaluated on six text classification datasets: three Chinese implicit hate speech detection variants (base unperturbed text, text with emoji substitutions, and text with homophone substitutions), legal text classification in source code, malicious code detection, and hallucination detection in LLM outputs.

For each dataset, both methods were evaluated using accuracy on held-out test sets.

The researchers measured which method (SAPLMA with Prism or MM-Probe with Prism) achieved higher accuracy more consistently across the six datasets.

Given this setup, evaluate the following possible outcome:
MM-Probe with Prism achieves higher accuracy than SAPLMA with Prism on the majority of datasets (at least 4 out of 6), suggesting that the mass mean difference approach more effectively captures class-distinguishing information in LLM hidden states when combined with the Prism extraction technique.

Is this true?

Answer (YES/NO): NO